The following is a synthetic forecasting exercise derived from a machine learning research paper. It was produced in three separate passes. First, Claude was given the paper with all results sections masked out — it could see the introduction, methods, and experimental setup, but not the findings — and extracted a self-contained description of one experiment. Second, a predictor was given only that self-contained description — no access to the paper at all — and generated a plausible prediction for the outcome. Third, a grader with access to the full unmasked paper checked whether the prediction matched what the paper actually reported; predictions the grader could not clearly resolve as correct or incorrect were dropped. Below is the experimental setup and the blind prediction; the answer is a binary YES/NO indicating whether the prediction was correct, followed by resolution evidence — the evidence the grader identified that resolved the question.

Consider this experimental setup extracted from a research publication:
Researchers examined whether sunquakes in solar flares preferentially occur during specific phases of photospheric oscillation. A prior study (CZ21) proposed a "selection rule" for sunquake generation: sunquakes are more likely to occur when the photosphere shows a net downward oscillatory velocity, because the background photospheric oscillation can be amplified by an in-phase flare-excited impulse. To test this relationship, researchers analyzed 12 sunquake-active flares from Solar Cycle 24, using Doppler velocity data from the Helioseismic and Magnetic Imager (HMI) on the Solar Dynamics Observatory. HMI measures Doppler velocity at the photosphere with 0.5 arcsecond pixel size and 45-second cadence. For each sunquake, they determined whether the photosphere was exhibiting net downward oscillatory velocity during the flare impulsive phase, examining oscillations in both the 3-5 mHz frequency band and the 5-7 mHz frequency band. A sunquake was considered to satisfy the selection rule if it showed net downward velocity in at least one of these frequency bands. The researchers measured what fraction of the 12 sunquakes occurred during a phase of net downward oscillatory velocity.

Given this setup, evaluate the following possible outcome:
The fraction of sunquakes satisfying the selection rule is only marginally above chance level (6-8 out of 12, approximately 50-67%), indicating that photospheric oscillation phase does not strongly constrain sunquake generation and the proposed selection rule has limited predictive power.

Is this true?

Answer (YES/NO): NO